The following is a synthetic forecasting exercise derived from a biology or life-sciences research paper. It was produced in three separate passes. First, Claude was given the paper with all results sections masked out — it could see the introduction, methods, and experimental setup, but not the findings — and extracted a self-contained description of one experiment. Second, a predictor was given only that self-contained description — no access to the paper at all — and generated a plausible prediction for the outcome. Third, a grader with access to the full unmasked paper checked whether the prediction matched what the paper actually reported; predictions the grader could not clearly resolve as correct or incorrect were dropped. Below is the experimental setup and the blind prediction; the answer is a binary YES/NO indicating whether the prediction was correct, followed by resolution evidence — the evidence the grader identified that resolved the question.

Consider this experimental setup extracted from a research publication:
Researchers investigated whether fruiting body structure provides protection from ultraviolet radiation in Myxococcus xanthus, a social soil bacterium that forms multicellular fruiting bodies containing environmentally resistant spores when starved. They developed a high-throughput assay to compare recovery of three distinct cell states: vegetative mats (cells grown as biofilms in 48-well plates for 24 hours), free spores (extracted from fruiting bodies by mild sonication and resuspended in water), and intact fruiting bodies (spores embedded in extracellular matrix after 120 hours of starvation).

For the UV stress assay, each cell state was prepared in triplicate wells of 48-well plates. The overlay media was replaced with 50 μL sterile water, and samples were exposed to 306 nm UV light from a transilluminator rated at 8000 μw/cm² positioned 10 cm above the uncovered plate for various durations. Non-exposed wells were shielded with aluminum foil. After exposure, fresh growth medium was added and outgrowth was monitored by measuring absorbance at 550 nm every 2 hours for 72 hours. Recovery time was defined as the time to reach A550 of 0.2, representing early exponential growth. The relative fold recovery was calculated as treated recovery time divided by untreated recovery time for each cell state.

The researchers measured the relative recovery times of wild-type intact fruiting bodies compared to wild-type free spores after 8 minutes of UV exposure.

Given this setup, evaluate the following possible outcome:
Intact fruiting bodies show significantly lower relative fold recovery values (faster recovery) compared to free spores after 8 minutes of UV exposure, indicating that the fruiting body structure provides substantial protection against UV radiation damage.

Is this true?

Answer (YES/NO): YES